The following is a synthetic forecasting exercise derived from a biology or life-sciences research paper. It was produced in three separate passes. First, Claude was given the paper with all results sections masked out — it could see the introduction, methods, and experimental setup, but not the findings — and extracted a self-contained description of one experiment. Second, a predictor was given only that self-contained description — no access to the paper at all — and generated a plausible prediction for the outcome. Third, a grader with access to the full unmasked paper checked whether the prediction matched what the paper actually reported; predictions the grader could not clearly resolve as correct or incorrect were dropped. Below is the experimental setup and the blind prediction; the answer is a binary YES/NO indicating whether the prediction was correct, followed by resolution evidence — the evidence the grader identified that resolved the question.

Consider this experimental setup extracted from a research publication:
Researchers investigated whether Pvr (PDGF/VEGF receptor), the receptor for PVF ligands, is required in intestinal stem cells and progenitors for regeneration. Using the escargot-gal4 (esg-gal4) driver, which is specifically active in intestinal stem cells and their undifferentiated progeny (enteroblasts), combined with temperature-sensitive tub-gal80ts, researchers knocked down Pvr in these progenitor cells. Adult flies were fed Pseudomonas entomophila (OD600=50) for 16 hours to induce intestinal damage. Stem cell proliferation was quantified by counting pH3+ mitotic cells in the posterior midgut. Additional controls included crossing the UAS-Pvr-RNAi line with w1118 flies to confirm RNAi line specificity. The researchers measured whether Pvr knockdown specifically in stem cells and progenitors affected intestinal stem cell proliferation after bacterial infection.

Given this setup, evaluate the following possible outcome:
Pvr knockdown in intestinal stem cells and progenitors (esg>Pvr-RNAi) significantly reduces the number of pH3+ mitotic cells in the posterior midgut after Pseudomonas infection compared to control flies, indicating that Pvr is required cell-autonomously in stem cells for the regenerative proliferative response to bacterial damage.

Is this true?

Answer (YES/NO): YES